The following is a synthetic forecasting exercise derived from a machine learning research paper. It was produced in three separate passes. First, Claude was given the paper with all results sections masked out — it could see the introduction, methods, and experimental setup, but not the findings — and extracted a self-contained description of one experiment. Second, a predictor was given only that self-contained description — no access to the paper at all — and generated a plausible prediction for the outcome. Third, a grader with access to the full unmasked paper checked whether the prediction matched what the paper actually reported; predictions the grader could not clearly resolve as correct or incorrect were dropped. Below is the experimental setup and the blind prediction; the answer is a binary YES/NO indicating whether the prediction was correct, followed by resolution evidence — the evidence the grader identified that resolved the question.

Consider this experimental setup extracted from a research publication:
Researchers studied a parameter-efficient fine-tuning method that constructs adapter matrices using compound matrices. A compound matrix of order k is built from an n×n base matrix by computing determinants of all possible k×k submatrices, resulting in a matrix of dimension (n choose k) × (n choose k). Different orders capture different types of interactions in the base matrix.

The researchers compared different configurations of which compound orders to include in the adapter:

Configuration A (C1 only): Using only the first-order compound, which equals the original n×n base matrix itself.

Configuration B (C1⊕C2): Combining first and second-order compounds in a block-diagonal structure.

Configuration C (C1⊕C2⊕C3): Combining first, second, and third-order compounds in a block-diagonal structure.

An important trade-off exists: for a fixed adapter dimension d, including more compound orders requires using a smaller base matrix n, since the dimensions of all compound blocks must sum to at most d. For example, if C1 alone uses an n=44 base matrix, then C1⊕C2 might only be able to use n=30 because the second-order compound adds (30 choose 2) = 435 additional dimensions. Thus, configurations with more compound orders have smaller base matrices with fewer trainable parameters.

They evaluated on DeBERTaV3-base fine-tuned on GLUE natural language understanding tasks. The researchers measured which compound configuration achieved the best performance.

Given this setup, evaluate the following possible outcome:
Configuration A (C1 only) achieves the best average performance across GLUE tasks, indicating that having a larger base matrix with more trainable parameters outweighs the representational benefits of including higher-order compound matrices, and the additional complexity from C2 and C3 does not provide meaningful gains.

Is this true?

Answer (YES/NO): YES